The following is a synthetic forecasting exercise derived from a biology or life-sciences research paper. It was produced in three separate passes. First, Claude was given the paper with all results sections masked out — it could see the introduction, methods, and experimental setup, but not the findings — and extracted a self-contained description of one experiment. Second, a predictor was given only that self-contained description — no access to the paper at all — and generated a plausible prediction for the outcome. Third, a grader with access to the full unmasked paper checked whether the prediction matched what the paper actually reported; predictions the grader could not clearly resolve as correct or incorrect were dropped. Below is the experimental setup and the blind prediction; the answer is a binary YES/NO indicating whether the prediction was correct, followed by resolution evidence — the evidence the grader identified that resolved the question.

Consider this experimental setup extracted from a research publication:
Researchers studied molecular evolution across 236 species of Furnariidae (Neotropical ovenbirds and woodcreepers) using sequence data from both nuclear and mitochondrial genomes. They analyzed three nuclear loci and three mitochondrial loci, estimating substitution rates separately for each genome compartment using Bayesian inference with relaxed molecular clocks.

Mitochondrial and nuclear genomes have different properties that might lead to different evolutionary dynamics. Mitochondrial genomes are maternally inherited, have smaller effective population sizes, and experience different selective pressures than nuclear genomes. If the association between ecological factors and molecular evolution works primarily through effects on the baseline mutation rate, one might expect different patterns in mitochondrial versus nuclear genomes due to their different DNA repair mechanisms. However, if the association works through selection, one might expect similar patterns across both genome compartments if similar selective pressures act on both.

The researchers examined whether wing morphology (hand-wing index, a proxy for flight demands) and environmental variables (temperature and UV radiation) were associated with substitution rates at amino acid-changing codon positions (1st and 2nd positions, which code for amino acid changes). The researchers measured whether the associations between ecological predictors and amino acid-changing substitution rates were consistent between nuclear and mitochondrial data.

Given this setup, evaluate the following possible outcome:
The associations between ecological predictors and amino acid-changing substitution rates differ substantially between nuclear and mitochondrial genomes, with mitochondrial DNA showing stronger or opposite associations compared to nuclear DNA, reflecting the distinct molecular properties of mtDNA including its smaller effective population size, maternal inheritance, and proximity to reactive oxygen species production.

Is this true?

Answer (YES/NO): NO